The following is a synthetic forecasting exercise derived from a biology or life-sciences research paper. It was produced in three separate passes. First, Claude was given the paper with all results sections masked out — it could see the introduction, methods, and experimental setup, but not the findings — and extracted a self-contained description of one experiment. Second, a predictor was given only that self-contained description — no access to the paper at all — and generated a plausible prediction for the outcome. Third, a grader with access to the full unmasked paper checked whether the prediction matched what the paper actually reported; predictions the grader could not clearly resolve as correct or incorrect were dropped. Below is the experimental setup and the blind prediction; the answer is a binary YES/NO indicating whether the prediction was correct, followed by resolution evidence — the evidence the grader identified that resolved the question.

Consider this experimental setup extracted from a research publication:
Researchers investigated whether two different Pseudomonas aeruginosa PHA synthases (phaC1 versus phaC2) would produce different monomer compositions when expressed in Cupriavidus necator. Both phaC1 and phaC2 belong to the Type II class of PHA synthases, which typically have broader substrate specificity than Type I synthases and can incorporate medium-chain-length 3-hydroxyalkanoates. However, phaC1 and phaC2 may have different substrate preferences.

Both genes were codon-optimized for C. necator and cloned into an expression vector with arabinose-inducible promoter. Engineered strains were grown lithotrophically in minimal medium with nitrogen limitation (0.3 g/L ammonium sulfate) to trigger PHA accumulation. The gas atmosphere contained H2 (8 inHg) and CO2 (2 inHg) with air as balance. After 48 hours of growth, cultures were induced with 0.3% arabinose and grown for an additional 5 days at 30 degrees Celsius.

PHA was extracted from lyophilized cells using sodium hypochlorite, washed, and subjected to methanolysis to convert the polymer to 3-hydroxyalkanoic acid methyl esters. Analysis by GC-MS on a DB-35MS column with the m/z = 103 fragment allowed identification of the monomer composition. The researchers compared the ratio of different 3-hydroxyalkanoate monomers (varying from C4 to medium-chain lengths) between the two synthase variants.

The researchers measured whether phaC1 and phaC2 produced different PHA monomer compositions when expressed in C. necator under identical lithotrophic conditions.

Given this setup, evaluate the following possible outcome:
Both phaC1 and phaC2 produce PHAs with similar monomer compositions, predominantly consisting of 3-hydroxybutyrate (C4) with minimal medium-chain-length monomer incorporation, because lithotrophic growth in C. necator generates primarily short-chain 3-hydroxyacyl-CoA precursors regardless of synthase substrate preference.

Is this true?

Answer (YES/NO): NO